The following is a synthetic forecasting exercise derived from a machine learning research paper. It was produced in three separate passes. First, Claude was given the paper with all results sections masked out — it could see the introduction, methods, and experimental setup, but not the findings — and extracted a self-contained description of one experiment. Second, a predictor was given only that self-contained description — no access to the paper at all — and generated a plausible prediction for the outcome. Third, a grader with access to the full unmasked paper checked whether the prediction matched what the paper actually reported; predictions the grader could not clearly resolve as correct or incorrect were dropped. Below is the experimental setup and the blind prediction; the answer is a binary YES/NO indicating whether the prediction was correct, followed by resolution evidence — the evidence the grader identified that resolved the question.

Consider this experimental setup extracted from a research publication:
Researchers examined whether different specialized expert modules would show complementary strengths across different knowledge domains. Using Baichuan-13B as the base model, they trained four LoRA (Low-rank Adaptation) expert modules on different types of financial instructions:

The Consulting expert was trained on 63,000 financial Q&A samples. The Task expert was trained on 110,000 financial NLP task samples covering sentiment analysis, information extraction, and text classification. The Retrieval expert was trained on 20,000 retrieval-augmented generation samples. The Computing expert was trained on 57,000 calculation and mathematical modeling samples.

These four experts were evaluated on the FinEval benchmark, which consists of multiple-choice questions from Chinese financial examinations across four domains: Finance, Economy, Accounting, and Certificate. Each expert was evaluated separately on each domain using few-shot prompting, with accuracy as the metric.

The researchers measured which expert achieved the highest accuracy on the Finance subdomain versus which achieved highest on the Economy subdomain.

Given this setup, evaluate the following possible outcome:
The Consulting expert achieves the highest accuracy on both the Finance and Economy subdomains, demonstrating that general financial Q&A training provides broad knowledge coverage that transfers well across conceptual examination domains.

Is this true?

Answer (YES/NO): NO